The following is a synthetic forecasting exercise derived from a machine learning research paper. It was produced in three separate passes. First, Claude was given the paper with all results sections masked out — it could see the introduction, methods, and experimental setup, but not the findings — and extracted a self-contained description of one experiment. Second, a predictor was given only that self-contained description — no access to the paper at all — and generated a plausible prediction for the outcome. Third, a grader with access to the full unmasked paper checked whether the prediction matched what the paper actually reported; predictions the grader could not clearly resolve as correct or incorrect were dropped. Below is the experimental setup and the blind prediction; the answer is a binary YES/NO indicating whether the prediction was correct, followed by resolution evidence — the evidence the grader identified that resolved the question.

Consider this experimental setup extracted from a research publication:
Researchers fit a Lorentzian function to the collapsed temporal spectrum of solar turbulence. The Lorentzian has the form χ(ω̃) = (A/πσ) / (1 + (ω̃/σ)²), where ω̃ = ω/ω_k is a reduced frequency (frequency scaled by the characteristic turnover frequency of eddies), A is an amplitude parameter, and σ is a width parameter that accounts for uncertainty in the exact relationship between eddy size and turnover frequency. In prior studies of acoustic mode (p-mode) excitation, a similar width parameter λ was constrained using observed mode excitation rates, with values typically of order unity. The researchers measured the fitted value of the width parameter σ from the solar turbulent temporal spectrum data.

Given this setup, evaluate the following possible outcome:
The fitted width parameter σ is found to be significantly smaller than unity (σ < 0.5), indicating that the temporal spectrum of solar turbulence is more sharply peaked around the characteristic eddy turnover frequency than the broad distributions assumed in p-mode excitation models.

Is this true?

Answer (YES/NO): NO